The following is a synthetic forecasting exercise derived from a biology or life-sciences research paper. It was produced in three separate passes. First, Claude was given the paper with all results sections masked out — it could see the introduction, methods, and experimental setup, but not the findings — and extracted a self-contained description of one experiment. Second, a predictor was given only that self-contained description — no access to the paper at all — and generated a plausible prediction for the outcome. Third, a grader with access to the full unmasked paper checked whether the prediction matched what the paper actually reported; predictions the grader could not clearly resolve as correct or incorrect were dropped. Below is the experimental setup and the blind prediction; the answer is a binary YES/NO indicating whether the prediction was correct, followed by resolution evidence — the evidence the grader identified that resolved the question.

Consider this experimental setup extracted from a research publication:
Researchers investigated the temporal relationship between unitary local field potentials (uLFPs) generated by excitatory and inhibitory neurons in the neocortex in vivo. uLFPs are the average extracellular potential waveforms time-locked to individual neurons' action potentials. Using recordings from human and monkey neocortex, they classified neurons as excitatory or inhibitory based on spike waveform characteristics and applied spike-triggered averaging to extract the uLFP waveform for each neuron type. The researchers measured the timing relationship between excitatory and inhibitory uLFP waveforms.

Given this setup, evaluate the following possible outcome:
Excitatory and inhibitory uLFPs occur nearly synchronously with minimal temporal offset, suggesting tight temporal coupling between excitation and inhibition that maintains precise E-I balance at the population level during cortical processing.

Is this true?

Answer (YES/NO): NO